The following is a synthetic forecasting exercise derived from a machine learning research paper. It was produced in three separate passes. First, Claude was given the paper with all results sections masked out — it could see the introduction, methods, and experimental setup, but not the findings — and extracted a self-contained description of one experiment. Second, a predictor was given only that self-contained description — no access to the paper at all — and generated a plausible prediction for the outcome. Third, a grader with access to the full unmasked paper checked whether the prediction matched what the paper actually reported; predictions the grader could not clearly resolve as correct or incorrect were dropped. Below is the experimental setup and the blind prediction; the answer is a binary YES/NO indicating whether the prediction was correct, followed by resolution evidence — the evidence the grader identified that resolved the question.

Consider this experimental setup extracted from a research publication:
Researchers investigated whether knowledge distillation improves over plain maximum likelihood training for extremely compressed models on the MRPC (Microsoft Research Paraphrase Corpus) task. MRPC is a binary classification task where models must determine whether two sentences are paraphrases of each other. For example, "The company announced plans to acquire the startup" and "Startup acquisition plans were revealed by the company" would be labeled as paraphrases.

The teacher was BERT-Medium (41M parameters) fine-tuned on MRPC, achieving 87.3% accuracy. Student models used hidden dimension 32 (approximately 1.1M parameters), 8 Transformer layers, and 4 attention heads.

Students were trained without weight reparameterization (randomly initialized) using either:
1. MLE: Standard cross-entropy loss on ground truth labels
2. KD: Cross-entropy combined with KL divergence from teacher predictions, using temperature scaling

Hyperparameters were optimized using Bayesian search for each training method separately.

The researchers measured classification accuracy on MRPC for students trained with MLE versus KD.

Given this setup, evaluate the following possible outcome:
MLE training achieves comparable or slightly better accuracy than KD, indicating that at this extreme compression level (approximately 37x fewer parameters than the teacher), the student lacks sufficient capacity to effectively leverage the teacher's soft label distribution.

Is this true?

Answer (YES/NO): YES